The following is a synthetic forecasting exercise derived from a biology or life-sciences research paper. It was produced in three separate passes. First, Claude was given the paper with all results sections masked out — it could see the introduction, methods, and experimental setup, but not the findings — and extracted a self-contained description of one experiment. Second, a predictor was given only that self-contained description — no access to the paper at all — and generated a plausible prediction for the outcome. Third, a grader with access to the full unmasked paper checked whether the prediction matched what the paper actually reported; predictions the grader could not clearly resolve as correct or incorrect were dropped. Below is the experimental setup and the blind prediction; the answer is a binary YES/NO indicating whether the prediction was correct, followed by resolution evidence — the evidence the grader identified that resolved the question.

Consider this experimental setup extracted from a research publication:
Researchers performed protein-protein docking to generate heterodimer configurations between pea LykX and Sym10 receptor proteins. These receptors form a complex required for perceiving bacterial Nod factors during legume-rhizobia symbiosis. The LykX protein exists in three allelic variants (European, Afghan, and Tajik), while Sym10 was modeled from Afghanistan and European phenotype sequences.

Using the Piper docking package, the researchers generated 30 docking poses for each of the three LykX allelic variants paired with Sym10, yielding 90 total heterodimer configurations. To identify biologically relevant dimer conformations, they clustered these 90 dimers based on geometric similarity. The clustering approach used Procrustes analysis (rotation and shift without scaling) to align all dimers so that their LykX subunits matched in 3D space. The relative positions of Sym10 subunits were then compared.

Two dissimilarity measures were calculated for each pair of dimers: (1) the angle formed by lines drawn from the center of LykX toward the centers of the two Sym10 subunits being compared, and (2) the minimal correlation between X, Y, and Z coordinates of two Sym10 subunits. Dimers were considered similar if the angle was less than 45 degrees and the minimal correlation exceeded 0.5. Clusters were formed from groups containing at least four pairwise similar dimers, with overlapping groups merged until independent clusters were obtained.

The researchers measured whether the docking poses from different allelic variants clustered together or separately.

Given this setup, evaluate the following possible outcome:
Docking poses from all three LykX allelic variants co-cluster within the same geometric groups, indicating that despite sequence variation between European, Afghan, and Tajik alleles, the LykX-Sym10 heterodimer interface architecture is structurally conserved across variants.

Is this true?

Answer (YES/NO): YES